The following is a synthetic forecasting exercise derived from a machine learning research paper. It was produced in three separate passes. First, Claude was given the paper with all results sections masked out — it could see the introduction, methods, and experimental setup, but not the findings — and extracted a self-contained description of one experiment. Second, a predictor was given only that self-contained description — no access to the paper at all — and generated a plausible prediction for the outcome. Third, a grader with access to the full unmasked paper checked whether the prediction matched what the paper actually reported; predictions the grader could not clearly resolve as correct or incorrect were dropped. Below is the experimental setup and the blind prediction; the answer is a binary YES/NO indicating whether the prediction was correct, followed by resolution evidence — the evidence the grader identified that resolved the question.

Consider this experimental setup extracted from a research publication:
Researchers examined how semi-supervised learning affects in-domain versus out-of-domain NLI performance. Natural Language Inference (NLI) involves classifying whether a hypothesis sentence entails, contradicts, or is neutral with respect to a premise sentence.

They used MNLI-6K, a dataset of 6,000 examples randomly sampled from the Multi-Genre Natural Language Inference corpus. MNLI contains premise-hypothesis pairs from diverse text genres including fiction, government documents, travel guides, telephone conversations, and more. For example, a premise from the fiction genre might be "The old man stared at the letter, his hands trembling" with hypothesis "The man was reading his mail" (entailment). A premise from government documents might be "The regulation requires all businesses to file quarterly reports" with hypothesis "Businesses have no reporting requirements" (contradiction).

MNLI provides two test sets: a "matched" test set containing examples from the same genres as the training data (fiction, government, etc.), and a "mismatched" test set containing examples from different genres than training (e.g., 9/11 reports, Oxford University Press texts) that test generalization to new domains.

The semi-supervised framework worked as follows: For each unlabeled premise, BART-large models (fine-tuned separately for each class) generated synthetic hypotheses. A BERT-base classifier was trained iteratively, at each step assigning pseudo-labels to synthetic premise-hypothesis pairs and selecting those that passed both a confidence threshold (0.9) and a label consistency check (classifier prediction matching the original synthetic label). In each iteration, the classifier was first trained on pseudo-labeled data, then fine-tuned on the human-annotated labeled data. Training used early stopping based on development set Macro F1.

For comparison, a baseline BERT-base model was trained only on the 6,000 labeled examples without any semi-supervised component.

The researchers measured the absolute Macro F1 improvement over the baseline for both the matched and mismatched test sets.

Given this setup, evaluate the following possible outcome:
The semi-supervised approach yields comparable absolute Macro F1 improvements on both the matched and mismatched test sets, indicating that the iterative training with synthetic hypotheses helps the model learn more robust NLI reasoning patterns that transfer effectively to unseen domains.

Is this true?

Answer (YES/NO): YES